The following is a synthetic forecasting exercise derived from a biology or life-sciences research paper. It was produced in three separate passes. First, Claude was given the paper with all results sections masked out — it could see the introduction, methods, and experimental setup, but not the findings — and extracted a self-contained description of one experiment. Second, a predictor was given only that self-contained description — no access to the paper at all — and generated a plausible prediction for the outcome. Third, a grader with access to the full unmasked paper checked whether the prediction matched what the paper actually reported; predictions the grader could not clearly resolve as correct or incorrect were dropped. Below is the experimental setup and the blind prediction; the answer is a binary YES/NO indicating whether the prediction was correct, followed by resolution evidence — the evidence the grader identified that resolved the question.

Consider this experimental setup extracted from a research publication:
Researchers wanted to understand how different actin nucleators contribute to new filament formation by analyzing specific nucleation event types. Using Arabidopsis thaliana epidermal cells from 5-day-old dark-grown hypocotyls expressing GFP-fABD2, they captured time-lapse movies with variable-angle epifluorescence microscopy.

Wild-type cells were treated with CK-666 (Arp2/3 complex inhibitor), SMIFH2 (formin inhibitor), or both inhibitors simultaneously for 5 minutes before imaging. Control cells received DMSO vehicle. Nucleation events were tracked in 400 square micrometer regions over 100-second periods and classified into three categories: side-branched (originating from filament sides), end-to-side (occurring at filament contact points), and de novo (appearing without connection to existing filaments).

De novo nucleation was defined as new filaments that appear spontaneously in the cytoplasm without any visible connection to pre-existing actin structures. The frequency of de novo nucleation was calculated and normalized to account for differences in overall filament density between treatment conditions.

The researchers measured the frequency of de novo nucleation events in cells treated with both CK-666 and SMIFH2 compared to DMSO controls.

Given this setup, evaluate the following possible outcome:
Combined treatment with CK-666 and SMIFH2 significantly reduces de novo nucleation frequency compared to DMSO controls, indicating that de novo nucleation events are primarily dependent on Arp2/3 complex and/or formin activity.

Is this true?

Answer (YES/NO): NO